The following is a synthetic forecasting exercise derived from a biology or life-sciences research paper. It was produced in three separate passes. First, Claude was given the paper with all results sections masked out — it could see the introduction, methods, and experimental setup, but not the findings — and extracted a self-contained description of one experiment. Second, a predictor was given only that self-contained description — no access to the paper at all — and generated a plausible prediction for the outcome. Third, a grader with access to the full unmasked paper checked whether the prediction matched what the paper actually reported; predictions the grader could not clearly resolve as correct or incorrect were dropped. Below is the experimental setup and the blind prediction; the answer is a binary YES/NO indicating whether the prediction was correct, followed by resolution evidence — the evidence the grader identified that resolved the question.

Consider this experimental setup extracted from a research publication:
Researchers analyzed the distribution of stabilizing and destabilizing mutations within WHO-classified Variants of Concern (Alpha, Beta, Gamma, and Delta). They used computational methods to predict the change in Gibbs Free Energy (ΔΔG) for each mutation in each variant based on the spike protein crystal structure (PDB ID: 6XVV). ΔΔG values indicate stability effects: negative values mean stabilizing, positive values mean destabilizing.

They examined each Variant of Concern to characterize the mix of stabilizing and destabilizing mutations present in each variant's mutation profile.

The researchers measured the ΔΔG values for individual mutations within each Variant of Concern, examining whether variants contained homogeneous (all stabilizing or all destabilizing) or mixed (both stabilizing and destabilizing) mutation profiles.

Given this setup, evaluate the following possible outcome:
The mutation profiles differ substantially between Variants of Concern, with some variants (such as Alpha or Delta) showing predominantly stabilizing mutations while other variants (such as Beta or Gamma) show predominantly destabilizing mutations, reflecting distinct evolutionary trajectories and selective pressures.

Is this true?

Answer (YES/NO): NO